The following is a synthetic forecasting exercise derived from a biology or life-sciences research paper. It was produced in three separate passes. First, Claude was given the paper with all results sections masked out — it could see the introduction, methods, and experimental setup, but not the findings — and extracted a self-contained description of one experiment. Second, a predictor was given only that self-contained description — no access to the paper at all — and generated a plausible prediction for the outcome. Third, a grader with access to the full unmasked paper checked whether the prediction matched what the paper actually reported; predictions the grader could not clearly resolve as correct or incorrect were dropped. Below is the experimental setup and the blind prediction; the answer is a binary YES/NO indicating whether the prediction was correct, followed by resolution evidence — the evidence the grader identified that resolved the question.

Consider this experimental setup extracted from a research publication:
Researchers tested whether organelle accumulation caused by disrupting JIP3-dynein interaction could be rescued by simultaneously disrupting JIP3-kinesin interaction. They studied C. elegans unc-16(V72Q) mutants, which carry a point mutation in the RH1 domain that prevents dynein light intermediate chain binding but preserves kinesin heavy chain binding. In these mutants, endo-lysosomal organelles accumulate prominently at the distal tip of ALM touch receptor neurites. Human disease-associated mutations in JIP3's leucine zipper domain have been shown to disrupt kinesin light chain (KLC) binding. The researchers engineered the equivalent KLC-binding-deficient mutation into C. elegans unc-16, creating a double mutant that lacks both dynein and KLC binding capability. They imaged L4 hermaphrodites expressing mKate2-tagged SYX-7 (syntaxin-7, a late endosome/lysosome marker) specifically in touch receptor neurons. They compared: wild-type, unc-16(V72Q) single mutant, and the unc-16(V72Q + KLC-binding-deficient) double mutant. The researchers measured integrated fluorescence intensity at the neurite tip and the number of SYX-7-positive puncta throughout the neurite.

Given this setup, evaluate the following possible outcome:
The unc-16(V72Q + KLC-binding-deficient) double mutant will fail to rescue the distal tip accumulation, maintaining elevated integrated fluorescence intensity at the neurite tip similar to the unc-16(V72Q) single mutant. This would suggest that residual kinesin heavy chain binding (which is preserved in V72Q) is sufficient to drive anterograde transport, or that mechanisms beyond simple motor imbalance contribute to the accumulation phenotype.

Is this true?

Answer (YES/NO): NO